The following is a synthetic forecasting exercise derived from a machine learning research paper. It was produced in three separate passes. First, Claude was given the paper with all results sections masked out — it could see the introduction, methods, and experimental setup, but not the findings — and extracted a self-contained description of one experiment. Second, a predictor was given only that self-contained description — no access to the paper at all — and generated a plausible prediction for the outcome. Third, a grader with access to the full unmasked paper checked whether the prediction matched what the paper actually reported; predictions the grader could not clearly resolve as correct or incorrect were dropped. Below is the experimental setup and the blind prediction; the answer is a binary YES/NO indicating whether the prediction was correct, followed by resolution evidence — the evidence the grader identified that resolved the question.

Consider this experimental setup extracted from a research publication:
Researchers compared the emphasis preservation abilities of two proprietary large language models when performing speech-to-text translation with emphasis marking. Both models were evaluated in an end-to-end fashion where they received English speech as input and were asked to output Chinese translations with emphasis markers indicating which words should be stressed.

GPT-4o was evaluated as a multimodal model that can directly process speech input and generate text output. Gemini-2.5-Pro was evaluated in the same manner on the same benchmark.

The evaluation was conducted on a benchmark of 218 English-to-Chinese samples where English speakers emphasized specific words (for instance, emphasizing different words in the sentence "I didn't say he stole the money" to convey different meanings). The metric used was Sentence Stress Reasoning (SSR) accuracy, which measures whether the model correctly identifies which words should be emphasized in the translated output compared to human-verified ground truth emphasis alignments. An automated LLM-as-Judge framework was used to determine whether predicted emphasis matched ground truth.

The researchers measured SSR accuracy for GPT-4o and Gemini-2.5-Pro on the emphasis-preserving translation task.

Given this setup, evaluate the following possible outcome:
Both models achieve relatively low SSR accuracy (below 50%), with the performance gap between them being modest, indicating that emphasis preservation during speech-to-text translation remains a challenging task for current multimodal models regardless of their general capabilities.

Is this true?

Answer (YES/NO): NO